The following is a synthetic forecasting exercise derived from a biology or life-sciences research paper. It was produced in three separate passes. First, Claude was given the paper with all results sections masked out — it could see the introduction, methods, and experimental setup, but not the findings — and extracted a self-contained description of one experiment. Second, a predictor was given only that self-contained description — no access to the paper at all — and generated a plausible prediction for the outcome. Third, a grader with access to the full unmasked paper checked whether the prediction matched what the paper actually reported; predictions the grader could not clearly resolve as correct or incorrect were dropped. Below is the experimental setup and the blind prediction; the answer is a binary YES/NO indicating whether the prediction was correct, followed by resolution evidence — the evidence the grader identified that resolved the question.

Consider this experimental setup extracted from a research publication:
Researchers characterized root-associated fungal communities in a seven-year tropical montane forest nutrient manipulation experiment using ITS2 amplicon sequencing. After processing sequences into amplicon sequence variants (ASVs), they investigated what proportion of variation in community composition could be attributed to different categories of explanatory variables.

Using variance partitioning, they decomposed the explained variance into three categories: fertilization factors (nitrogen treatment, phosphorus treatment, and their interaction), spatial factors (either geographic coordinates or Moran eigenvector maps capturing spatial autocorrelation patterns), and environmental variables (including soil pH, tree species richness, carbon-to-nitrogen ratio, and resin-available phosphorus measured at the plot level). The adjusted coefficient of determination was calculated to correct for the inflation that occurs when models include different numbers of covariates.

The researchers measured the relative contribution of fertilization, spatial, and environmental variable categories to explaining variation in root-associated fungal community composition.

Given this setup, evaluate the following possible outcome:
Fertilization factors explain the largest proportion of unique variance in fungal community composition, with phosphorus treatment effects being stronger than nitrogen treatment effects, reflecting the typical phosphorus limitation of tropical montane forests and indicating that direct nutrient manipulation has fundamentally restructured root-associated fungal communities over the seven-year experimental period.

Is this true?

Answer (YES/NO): NO